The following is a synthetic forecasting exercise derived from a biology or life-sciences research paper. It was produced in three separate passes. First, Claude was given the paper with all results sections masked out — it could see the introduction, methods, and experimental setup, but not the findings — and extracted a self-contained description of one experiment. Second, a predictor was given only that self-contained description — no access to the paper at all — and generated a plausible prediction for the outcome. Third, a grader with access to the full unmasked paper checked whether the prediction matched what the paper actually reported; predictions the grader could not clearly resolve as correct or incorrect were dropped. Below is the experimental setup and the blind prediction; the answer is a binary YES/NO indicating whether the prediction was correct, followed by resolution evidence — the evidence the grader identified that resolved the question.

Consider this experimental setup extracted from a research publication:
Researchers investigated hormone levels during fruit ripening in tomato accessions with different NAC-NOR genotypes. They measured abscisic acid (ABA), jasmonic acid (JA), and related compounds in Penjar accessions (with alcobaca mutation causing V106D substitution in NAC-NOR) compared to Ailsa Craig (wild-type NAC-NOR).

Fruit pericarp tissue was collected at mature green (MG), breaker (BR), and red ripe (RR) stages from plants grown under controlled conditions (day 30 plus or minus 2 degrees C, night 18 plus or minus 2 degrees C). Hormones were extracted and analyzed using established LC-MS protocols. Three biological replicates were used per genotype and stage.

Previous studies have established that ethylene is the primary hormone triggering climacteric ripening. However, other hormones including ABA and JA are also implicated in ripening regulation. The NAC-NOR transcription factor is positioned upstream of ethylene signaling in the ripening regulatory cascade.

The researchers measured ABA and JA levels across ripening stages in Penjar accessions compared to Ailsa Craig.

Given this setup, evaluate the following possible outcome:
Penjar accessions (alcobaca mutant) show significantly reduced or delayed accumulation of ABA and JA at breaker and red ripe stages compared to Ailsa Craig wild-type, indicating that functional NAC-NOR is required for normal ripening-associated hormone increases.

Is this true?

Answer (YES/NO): YES